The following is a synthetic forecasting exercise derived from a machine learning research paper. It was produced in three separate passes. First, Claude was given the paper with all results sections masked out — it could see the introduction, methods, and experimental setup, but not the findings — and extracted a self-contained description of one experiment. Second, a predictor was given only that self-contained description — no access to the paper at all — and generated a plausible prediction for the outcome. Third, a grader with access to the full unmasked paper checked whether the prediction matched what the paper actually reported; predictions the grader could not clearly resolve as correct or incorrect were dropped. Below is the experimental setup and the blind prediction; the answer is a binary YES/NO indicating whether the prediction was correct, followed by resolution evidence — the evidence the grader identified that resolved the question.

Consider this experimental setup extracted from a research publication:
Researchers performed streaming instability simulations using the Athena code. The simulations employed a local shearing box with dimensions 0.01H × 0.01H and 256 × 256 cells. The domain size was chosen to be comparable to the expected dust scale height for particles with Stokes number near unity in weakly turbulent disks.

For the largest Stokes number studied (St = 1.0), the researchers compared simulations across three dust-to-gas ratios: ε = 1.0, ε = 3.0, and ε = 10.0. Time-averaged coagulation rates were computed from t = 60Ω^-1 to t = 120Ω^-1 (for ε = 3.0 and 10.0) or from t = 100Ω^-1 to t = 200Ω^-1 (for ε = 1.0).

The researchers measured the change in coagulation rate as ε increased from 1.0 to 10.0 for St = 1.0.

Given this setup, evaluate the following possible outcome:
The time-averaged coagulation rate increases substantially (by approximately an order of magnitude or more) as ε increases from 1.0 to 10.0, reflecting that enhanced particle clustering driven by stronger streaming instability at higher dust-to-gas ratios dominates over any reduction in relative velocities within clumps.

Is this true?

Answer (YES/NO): YES